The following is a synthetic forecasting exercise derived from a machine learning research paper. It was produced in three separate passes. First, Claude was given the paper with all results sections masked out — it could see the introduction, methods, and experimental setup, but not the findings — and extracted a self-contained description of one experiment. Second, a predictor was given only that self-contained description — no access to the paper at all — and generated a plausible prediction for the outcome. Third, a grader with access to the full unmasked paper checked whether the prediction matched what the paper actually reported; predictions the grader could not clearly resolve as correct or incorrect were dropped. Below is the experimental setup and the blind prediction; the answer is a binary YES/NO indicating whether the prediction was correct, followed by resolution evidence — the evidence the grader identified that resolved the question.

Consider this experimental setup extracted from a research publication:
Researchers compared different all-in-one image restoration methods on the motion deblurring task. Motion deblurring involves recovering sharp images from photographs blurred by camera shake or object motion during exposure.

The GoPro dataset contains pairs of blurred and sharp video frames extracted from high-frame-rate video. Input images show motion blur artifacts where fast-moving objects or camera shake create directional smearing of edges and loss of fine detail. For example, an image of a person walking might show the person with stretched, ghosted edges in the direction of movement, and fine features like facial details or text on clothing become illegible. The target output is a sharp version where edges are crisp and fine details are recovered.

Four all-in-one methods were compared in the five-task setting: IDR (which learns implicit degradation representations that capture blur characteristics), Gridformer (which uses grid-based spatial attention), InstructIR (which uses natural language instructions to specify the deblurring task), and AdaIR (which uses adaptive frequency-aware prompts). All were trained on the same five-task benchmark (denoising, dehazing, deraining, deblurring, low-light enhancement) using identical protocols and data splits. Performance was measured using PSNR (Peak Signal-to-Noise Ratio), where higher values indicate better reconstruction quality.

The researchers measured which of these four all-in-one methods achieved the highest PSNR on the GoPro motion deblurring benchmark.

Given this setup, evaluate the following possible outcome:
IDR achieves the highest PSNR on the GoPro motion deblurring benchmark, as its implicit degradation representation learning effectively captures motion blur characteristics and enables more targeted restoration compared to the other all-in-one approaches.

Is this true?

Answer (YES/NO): NO